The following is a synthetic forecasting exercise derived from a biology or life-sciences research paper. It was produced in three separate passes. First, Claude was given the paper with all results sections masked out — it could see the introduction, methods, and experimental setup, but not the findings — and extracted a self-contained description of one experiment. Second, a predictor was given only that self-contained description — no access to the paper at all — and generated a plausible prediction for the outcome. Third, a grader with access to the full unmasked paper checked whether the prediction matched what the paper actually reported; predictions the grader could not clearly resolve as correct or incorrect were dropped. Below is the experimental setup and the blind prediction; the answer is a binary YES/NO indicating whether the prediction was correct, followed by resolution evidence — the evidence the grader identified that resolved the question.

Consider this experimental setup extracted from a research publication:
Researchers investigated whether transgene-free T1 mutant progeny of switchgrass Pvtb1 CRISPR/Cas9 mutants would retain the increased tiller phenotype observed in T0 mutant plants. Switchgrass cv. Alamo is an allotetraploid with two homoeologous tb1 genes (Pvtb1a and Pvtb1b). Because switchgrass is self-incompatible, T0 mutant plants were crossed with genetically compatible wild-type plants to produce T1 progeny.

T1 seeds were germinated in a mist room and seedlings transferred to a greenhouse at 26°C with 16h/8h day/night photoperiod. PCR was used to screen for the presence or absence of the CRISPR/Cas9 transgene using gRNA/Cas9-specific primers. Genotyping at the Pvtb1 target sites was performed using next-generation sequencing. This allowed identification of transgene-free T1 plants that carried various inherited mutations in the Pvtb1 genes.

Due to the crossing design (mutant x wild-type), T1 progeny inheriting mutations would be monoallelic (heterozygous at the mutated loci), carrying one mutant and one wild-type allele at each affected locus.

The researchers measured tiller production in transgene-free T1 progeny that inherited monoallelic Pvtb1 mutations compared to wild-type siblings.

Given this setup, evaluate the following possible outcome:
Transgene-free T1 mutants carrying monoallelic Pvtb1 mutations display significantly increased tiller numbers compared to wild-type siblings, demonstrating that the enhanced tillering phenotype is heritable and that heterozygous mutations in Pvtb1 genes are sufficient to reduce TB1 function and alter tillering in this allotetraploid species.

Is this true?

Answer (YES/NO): YES